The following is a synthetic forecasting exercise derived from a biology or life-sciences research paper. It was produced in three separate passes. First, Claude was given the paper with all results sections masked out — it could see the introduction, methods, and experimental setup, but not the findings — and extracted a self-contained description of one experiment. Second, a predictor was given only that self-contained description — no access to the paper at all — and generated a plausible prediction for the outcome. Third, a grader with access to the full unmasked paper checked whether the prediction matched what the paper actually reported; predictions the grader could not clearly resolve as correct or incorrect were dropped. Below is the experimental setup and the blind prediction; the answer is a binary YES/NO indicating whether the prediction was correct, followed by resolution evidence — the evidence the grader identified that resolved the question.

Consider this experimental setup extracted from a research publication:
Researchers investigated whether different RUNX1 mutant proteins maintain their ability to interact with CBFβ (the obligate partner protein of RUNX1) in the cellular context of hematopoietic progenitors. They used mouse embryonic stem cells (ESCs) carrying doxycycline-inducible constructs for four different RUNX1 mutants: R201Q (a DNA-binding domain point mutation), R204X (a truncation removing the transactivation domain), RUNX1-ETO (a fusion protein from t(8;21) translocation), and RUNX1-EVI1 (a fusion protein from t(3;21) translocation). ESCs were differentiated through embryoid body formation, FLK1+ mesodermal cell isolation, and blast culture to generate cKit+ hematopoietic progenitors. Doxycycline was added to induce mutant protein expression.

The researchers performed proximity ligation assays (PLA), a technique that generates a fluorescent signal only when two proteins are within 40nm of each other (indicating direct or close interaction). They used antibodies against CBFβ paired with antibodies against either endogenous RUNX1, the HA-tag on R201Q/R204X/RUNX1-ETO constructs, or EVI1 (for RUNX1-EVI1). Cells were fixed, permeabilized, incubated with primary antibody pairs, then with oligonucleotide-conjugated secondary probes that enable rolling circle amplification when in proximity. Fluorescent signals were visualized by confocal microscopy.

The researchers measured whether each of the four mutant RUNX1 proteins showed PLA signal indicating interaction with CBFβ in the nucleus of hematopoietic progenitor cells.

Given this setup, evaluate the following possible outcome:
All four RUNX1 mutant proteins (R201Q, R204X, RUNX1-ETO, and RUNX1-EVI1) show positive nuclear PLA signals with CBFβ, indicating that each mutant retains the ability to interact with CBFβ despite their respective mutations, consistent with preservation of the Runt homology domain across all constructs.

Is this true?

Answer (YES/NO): NO